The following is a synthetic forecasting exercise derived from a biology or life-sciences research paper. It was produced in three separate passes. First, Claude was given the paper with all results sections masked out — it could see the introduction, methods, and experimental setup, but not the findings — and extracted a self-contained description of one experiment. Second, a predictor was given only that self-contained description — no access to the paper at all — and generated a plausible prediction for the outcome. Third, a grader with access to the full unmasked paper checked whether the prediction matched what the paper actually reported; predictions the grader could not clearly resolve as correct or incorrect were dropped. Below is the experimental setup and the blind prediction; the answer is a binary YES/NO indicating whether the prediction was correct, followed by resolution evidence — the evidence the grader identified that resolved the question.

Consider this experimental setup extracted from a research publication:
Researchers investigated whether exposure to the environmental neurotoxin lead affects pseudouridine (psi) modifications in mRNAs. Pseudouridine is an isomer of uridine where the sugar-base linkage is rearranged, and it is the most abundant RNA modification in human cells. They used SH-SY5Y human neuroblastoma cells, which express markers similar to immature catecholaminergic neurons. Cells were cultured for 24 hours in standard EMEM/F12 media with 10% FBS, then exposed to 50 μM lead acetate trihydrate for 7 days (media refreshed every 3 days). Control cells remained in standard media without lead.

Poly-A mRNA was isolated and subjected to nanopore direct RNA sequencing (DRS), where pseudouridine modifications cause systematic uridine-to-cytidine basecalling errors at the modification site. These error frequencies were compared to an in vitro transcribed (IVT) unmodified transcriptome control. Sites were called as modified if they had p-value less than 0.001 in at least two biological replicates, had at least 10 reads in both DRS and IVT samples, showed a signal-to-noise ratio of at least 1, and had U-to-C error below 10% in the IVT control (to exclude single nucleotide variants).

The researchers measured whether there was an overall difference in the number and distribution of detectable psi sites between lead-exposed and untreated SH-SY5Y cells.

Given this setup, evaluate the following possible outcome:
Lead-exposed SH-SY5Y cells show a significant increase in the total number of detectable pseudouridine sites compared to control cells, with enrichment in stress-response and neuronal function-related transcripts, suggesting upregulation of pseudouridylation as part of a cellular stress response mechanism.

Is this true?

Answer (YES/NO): NO